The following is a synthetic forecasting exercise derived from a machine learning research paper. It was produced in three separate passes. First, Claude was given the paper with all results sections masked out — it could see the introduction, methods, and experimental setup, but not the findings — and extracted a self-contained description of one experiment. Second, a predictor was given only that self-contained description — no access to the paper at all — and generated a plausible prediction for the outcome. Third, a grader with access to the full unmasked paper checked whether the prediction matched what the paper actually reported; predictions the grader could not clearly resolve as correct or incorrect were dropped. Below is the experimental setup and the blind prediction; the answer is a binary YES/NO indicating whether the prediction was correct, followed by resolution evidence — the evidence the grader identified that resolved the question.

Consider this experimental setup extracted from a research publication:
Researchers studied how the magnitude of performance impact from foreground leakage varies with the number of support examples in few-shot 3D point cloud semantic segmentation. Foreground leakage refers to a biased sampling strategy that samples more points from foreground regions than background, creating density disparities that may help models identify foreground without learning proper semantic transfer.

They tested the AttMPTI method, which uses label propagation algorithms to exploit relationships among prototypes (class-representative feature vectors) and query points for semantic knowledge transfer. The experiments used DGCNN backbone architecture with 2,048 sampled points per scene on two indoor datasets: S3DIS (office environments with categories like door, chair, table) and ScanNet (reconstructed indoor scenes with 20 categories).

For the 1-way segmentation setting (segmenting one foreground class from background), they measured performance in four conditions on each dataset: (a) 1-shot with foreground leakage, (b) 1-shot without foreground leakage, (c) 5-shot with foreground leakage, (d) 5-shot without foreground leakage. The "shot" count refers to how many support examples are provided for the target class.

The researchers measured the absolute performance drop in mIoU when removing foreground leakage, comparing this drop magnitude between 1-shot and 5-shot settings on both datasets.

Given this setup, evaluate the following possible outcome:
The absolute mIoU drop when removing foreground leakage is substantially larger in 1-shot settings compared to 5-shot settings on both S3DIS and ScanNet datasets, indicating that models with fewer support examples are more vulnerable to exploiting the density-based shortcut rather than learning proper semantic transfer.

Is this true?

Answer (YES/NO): NO